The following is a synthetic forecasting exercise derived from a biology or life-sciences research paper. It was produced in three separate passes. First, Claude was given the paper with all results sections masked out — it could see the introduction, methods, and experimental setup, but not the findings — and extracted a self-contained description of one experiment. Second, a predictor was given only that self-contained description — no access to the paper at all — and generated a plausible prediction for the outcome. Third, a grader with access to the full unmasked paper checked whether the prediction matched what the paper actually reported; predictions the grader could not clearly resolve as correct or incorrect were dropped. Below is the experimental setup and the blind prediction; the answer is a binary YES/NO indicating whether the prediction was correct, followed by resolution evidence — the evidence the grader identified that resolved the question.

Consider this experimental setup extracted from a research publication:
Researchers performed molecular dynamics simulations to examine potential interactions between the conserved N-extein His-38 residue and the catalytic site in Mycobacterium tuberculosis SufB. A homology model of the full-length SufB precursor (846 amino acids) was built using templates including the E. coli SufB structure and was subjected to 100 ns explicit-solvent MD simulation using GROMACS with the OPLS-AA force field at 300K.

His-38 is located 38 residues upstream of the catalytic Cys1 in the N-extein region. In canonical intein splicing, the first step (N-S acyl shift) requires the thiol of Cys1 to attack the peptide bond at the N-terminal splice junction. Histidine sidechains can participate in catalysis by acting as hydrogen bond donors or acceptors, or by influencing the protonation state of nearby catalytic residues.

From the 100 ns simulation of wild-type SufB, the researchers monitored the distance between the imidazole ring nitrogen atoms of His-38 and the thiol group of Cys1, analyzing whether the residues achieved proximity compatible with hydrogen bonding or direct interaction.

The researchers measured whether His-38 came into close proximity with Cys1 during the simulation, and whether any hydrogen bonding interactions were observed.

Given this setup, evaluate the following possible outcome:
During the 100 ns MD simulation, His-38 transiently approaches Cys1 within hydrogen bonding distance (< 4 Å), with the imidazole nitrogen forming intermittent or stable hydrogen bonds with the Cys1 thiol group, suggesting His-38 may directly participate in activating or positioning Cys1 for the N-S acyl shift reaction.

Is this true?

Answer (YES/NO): NO